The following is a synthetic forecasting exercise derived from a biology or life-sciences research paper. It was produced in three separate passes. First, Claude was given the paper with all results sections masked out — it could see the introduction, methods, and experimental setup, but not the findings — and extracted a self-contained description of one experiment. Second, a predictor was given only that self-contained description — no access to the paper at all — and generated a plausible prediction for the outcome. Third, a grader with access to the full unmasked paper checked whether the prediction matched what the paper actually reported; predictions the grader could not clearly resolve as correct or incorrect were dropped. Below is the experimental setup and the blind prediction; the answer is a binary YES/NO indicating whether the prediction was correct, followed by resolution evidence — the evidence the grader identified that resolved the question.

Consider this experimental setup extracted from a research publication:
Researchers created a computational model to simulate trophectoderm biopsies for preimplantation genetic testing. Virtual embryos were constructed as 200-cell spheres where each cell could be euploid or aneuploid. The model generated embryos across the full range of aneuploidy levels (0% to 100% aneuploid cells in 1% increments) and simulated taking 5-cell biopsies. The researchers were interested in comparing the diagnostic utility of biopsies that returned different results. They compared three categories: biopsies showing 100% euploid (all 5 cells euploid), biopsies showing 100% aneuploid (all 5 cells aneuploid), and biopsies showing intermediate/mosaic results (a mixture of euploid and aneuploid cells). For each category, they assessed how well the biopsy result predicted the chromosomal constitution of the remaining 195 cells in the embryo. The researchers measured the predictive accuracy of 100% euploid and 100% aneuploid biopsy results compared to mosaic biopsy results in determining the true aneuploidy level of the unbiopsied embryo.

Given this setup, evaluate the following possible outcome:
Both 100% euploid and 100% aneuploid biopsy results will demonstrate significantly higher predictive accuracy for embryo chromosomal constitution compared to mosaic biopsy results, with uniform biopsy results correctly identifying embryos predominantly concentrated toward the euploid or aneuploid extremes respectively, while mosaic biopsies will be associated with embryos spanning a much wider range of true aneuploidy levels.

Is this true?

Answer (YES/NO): YES